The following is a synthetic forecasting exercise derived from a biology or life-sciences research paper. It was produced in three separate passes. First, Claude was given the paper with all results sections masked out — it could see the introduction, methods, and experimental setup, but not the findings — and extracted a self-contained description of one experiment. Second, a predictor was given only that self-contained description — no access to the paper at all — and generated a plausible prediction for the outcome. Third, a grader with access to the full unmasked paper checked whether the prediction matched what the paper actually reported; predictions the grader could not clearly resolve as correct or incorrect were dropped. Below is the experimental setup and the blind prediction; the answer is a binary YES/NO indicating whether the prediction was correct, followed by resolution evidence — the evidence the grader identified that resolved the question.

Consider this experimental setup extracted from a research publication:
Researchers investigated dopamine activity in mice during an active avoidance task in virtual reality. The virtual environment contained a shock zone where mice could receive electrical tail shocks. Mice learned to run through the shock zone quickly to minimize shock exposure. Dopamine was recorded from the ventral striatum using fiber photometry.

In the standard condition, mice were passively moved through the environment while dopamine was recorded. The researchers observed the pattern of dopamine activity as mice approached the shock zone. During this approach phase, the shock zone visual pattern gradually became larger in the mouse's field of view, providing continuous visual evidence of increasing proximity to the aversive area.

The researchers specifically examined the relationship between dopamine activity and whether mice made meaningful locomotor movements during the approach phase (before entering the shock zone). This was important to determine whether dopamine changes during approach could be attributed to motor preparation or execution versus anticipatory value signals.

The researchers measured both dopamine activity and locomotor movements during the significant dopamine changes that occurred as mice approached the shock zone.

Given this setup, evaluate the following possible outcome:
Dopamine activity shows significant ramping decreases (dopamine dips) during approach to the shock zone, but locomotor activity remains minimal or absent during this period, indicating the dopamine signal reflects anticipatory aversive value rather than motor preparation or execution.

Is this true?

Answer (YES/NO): YES